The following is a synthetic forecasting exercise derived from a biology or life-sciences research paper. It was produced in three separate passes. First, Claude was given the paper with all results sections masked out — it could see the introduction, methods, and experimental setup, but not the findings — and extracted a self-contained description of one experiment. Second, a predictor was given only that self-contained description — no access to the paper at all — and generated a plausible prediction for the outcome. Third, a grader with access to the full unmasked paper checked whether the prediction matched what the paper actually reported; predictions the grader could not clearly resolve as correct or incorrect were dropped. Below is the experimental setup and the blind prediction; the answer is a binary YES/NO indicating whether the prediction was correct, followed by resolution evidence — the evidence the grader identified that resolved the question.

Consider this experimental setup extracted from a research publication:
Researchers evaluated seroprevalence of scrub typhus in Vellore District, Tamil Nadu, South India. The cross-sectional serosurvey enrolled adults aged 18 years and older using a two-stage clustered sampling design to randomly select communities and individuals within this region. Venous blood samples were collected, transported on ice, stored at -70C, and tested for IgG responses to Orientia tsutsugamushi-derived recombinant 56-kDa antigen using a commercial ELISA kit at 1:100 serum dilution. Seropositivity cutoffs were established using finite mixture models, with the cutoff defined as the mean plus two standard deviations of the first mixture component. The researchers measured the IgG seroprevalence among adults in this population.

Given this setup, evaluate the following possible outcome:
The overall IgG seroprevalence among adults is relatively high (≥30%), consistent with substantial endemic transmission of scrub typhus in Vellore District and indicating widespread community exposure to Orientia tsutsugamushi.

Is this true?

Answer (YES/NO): NO